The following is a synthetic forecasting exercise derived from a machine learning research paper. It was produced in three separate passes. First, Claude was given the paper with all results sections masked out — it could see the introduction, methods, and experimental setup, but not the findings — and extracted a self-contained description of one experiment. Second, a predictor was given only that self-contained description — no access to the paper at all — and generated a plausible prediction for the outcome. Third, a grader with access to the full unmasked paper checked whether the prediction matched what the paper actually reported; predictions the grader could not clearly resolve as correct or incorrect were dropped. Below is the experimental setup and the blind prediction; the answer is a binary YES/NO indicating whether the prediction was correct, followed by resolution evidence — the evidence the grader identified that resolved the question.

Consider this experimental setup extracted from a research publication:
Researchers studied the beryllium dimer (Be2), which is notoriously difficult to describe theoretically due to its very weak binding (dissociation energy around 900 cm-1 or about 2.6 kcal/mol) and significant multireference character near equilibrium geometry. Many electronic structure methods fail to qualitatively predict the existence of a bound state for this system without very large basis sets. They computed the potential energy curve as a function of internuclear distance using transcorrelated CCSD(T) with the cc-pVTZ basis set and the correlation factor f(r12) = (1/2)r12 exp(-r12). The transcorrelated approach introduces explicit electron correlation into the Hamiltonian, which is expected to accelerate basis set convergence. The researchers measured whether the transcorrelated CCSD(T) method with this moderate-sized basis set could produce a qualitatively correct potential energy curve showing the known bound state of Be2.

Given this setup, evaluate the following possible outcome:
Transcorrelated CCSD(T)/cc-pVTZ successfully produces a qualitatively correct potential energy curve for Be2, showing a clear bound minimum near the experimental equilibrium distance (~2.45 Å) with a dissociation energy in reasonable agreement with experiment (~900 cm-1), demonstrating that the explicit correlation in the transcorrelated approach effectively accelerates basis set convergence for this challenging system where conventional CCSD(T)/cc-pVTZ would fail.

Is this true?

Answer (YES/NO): NO